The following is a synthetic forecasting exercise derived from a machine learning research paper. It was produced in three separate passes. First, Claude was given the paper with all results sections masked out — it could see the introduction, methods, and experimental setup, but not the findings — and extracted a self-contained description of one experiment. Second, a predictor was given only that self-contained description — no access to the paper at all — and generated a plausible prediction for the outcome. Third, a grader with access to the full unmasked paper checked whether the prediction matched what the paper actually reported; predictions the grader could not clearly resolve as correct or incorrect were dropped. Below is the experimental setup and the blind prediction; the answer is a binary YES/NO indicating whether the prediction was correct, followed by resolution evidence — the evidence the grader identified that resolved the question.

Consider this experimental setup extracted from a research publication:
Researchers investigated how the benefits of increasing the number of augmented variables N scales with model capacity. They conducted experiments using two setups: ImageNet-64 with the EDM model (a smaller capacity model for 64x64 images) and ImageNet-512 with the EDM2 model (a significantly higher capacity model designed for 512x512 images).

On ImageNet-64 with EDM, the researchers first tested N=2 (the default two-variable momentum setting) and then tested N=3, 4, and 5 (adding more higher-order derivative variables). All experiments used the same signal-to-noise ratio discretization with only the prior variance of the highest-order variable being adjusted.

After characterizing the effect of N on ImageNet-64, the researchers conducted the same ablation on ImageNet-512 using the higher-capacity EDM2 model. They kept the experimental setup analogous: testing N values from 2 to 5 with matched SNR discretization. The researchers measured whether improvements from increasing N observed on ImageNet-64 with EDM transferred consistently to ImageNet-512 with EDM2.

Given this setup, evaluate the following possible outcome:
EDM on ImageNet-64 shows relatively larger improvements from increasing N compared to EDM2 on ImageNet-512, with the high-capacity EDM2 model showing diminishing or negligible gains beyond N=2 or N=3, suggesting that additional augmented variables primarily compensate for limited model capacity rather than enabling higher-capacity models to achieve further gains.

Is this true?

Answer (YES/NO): YES